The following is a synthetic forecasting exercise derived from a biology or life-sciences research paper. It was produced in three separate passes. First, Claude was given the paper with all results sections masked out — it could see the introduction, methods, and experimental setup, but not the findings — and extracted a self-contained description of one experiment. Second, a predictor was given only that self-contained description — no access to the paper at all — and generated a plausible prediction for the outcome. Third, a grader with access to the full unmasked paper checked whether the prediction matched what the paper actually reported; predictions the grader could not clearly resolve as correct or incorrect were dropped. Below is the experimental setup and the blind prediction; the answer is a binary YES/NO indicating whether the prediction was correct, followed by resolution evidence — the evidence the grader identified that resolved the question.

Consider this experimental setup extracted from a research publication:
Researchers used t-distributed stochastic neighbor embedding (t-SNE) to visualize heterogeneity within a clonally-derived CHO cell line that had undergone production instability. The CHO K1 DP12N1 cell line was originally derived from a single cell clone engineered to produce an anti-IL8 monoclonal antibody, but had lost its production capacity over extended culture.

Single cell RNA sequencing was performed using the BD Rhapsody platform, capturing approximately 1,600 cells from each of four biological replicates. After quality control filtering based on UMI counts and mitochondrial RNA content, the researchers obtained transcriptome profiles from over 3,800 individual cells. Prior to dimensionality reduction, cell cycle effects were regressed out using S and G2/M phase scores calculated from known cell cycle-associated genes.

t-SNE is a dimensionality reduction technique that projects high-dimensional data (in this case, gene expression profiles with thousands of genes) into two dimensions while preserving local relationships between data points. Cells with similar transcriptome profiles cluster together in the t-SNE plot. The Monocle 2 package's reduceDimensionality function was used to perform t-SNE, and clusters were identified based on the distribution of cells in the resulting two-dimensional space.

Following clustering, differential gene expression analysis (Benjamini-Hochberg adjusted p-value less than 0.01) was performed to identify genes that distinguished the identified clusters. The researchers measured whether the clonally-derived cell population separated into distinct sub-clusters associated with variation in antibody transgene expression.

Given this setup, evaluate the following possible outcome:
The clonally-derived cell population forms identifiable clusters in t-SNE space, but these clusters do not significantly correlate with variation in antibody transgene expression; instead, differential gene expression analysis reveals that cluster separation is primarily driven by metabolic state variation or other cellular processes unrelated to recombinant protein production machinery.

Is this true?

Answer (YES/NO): NO